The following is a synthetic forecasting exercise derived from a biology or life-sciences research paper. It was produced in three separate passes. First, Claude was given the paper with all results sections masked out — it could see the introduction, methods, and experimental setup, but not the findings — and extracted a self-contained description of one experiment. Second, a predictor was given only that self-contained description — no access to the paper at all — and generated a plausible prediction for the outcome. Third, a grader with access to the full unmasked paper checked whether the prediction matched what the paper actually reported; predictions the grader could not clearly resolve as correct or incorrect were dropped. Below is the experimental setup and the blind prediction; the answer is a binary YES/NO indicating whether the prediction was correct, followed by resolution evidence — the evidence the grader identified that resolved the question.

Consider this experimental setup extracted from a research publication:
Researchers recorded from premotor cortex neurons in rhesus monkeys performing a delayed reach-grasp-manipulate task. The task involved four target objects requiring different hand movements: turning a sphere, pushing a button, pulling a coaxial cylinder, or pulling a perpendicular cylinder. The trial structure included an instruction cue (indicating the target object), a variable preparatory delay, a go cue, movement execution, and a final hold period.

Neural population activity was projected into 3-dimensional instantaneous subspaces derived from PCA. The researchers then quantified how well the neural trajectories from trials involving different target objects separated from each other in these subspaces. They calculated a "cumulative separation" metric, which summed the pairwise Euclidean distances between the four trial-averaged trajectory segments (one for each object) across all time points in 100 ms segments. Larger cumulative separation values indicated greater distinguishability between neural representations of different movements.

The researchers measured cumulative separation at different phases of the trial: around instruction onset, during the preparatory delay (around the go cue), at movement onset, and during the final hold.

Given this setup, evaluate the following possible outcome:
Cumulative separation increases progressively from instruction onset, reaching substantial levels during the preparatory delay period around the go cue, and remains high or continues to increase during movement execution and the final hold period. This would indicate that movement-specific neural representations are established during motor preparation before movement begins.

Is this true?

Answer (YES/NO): YES